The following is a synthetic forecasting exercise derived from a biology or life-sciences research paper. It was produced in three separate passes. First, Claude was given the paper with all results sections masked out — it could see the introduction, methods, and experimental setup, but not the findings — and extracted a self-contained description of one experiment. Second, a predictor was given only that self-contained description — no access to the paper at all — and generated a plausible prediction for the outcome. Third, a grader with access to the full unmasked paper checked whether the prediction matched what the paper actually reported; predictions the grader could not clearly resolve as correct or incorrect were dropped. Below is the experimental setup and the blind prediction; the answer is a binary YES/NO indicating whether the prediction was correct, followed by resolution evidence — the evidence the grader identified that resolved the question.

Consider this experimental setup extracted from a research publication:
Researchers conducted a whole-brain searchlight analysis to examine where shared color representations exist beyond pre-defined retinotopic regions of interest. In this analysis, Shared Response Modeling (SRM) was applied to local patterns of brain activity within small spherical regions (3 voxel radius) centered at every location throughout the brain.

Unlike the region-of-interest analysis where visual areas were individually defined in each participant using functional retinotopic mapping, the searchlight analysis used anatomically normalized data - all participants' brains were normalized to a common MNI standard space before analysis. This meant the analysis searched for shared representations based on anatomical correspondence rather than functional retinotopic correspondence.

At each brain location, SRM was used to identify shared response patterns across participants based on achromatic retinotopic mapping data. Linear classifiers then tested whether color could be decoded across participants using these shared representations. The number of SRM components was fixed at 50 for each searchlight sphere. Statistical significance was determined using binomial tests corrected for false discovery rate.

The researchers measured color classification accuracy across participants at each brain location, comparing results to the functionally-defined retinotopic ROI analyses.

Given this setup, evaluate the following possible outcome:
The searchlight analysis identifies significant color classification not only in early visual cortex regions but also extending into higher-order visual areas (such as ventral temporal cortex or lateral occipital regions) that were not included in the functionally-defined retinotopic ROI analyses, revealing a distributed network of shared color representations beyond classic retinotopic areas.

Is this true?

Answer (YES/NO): NO